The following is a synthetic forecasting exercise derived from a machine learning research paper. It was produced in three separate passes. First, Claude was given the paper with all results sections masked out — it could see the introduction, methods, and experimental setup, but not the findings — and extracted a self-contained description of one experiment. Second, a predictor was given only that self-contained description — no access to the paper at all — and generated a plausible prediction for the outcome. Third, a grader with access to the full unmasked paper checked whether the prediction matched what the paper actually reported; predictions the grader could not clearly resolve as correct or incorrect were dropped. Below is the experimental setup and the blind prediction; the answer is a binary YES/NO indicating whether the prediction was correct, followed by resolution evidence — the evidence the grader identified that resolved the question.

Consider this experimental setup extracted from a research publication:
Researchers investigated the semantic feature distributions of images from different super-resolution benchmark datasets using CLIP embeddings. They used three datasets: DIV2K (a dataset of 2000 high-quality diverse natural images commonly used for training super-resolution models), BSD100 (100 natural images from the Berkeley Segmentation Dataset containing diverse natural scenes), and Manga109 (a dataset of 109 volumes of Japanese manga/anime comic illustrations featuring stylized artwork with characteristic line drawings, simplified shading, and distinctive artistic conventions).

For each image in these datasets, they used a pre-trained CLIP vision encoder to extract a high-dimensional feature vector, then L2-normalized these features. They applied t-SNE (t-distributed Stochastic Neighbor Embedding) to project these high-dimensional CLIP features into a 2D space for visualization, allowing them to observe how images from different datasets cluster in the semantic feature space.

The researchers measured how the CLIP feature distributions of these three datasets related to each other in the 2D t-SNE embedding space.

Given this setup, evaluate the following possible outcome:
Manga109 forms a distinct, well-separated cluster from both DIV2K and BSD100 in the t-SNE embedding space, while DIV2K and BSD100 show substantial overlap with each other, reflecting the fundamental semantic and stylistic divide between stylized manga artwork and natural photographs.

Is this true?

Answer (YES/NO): NO